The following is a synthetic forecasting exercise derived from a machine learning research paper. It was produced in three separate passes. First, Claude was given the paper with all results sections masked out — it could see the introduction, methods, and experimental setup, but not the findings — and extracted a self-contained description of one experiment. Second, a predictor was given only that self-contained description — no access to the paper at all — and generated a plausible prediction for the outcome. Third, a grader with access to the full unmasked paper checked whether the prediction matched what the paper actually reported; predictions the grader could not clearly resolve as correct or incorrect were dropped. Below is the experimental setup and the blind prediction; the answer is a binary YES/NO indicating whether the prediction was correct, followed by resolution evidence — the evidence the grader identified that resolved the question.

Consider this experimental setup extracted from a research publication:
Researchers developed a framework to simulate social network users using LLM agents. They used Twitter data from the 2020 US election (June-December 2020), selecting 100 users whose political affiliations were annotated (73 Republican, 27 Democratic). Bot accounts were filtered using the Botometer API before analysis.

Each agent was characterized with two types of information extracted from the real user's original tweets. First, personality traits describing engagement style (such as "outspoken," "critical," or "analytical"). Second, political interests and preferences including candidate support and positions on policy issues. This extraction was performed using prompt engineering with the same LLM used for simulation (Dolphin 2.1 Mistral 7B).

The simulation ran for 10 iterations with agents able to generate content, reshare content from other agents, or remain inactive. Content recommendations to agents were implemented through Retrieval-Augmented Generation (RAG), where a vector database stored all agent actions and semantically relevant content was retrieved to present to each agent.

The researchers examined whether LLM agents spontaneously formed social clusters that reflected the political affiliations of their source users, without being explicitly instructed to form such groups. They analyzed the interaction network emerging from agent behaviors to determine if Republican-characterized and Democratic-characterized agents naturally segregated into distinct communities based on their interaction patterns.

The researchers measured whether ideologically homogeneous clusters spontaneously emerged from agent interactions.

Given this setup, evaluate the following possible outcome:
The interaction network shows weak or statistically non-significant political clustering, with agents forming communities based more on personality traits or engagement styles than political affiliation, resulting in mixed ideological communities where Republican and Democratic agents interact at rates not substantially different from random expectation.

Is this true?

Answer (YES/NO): NO